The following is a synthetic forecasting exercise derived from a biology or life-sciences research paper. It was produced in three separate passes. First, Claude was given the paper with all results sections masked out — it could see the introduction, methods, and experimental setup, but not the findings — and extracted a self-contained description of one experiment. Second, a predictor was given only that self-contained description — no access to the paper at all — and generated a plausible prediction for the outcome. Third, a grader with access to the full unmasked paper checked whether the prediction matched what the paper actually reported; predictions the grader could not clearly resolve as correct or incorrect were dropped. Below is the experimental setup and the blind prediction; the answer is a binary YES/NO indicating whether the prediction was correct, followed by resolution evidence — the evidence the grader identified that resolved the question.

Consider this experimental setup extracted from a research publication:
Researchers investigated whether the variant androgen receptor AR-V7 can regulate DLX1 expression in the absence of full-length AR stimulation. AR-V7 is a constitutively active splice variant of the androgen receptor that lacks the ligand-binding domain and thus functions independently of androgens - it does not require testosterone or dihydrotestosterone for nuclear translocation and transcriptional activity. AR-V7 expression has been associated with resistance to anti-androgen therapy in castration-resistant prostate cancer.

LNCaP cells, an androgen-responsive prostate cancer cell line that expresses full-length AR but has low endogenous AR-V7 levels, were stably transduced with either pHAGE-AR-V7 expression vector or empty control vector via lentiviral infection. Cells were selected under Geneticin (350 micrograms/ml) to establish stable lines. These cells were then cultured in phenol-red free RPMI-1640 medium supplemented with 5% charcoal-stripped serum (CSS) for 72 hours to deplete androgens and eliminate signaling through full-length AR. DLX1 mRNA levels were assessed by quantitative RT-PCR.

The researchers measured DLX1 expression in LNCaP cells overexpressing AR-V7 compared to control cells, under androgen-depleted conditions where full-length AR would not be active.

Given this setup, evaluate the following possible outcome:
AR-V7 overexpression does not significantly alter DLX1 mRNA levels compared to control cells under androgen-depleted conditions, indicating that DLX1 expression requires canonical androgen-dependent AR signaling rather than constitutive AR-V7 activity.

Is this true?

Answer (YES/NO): NO